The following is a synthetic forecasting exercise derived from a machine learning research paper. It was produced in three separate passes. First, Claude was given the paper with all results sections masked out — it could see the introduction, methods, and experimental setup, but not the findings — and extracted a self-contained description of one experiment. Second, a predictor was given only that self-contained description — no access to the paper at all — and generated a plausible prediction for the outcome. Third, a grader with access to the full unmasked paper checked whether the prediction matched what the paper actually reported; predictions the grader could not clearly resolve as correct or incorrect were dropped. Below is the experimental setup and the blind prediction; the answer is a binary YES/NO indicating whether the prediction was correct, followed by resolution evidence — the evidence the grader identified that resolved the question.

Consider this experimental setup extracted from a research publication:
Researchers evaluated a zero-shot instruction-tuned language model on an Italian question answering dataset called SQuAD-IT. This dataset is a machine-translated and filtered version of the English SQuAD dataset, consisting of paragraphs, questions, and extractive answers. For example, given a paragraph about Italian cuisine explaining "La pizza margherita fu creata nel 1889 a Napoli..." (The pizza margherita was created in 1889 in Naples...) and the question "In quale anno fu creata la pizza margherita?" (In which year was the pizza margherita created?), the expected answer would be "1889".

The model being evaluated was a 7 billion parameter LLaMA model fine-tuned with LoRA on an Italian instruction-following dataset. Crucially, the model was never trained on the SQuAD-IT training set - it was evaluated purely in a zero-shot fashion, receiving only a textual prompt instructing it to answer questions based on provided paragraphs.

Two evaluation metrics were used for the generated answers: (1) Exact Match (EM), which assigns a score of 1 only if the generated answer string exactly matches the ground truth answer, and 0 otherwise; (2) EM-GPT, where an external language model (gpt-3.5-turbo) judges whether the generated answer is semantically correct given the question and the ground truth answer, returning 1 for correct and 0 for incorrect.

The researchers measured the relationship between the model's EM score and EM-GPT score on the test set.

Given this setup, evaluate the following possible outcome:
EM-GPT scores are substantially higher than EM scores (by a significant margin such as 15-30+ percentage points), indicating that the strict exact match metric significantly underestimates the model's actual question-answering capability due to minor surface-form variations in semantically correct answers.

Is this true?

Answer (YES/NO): YES